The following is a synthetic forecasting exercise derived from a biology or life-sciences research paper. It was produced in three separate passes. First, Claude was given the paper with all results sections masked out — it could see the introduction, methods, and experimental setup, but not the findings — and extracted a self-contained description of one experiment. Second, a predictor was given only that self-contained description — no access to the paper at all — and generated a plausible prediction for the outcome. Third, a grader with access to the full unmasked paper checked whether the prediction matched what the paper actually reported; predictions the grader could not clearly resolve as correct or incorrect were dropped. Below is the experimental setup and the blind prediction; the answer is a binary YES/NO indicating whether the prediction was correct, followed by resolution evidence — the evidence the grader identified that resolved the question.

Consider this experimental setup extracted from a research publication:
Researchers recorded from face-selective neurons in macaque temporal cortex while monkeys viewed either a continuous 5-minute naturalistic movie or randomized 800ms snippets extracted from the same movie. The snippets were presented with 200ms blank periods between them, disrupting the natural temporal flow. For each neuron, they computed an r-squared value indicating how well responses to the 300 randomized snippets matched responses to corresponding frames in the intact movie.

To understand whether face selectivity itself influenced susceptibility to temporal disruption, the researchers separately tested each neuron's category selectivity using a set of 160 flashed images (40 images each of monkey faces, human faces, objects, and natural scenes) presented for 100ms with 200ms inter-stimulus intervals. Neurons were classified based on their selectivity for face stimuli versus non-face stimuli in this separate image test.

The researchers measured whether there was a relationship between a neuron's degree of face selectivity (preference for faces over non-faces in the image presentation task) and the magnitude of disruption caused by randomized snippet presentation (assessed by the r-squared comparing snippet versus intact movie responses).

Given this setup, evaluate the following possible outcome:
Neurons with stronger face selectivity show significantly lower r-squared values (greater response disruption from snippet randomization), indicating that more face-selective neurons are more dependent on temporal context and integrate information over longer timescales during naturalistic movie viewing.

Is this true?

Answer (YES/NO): NO